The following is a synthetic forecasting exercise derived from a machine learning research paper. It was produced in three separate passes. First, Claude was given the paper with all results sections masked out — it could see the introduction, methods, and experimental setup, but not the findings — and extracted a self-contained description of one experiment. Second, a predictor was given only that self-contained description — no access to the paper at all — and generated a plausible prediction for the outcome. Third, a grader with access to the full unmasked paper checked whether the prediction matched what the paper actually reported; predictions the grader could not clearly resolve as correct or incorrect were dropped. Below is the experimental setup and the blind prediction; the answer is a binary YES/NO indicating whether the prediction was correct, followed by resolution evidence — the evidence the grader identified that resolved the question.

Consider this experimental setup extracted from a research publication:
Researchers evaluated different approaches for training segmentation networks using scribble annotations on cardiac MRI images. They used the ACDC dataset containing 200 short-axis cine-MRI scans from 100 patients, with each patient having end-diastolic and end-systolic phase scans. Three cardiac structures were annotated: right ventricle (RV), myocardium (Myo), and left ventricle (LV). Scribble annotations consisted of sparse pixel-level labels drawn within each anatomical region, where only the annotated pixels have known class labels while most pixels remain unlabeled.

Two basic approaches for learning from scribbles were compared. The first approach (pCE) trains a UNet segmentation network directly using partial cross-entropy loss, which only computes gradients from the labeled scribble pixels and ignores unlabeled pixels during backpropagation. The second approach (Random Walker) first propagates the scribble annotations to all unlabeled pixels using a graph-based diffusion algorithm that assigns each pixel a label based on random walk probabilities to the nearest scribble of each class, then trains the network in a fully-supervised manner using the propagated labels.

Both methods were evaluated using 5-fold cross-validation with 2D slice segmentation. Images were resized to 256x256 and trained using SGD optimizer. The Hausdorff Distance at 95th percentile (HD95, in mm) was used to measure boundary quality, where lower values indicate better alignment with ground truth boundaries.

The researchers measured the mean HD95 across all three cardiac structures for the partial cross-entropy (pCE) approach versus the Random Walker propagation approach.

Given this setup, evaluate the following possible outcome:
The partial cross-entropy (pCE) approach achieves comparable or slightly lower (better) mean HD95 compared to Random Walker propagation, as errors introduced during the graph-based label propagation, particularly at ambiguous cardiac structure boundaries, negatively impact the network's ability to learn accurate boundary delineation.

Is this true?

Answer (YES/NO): NO